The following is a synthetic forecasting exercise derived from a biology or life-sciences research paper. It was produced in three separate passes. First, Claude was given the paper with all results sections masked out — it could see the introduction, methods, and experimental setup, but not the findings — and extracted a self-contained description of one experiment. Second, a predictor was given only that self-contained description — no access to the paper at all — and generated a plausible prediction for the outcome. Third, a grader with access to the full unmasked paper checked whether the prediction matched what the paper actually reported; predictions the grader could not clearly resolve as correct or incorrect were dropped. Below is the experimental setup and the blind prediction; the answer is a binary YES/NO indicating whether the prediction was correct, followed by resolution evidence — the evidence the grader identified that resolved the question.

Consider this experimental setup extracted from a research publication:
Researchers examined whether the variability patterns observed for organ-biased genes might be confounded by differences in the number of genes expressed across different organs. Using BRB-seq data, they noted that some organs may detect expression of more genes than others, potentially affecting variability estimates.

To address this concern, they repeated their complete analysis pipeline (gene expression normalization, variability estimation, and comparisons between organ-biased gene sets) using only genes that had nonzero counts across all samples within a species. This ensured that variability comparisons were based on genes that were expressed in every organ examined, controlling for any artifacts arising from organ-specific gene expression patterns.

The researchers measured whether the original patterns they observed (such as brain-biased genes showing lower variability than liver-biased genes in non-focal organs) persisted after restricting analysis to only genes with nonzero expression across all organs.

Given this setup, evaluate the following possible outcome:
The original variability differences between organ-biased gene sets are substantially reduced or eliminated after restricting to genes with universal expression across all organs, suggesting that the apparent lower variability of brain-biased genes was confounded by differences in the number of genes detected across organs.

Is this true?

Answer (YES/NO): NO